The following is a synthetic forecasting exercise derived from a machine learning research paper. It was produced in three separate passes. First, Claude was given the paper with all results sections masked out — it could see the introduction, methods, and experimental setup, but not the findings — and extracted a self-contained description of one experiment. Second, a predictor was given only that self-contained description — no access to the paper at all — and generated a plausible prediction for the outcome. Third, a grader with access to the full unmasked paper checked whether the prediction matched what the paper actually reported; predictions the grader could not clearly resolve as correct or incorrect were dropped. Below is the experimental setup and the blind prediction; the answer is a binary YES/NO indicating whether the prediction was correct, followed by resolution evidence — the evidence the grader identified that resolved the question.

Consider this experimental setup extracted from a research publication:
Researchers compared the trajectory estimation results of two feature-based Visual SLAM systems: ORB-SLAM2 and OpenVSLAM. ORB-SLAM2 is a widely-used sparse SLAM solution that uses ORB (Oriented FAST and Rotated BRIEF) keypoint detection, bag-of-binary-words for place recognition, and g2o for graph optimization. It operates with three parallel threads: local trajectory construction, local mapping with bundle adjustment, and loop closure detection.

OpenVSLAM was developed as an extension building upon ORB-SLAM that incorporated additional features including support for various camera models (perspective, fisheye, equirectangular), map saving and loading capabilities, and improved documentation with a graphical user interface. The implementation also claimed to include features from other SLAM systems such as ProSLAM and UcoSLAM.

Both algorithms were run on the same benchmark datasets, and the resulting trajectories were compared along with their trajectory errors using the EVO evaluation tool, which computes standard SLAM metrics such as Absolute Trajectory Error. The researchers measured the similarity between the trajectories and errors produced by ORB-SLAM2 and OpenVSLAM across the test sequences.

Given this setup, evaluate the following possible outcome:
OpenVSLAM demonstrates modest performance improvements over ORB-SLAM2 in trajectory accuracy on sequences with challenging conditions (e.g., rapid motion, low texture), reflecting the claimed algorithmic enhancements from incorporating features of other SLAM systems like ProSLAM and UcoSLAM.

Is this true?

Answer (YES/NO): NO